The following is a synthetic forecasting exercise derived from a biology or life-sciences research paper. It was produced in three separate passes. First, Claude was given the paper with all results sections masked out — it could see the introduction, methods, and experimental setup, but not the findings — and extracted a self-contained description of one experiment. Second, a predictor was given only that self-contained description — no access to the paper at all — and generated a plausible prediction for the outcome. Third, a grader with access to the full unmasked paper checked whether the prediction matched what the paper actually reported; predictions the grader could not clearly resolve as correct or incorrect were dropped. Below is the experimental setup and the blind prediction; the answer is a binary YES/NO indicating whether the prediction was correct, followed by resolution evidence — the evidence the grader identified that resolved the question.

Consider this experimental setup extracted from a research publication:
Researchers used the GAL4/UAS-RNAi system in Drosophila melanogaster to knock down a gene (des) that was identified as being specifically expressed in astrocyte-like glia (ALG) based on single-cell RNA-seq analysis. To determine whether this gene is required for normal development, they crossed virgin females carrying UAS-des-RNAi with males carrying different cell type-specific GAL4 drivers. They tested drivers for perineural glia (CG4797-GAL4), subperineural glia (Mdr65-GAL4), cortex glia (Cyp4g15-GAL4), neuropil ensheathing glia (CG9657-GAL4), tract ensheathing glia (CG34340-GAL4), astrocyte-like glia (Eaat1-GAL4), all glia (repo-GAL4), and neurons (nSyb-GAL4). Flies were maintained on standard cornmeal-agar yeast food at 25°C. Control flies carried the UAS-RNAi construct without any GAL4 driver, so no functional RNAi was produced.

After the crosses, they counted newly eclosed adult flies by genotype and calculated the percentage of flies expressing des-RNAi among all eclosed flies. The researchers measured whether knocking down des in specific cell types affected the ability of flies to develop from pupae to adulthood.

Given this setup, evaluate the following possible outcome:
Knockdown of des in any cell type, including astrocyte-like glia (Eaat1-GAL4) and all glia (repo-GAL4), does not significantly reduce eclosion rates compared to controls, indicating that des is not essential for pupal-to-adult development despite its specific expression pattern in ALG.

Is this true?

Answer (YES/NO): NO